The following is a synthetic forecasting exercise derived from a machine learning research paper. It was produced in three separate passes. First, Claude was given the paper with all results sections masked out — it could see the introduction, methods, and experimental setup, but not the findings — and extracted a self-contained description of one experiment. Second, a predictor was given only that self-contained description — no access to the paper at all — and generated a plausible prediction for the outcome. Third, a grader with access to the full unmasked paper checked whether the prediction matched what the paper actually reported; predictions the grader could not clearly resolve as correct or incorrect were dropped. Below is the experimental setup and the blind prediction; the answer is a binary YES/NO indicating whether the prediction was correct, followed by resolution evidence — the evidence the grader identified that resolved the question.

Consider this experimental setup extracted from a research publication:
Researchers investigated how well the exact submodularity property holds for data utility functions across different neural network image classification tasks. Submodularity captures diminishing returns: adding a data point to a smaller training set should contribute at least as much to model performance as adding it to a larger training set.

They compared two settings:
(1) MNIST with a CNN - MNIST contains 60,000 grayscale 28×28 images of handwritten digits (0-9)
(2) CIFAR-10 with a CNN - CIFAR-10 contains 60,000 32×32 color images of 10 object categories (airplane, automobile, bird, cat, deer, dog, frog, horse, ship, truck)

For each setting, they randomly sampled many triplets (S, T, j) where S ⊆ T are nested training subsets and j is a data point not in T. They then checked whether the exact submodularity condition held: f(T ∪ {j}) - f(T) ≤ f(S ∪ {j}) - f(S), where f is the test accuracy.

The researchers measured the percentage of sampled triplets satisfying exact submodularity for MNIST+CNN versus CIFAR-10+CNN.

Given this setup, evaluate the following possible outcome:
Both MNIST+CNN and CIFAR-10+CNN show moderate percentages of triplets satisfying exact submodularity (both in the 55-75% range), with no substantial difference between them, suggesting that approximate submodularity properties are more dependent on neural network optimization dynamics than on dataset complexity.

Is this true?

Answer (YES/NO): NO